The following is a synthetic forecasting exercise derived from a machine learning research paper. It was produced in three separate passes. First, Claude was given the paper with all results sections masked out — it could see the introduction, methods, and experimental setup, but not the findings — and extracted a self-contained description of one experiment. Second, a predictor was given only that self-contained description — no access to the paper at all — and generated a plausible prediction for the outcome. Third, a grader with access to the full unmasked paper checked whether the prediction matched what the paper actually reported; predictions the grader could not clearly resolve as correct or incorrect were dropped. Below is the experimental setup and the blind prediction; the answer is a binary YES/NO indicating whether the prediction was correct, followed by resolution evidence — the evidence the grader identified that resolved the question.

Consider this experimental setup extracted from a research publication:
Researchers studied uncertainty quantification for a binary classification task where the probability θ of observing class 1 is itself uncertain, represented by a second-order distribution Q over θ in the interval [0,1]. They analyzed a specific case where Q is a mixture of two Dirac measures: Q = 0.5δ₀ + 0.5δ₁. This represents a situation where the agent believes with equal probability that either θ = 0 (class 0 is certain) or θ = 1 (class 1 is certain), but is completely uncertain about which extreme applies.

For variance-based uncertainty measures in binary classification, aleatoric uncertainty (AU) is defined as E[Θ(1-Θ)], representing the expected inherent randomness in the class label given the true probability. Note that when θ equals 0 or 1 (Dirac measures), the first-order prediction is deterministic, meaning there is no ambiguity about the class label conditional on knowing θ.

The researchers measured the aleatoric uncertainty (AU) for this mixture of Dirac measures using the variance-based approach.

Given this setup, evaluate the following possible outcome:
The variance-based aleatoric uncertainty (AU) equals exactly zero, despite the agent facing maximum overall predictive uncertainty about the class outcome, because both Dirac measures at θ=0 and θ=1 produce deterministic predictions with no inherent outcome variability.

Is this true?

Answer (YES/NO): YES